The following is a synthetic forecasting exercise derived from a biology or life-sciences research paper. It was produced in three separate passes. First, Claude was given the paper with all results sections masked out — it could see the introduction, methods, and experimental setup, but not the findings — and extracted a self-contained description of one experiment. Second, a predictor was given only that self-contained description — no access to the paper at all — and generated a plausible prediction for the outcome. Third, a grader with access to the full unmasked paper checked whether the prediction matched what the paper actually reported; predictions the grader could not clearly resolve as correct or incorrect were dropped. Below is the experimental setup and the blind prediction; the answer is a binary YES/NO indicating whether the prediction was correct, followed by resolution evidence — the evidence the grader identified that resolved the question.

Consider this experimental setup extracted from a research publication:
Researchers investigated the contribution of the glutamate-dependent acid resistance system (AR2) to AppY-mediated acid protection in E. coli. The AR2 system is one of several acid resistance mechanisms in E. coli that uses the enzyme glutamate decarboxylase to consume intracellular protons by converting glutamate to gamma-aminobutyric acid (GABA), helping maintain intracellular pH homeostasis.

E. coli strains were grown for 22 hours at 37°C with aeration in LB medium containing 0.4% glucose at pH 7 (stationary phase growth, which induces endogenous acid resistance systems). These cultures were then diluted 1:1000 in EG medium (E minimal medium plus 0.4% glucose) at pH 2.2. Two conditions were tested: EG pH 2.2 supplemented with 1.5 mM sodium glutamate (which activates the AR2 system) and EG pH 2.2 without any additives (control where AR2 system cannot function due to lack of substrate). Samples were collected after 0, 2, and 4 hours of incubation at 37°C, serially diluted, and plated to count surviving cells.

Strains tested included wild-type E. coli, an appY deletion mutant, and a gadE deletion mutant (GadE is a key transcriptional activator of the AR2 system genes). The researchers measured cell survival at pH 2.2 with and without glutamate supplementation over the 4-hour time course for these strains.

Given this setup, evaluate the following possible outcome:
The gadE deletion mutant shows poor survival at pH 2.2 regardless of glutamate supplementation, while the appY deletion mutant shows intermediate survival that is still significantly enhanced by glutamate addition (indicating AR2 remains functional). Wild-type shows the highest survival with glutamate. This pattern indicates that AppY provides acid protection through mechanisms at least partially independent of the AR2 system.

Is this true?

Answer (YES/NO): NO